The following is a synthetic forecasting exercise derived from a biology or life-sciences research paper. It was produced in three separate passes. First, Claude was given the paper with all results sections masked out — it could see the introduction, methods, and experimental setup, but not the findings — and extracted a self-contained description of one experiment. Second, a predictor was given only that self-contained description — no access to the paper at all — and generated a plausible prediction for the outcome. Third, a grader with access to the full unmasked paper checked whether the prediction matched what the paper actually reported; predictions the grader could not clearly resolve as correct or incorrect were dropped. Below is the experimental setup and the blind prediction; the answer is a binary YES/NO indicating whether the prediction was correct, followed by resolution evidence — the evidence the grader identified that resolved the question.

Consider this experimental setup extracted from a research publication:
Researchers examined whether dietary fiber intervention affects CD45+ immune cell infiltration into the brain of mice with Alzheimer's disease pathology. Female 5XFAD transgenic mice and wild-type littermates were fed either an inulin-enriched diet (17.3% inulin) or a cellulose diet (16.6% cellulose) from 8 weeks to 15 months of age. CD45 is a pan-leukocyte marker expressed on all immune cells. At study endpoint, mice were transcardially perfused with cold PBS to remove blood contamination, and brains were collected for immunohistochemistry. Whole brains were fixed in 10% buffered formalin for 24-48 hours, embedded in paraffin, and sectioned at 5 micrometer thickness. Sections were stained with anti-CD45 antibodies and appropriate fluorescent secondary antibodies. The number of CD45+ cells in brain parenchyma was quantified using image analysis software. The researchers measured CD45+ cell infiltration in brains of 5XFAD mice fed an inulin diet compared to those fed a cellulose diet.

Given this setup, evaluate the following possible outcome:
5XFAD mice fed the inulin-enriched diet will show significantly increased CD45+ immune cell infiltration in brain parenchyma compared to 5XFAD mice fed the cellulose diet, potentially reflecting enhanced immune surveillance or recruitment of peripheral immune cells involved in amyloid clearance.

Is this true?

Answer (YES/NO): NO